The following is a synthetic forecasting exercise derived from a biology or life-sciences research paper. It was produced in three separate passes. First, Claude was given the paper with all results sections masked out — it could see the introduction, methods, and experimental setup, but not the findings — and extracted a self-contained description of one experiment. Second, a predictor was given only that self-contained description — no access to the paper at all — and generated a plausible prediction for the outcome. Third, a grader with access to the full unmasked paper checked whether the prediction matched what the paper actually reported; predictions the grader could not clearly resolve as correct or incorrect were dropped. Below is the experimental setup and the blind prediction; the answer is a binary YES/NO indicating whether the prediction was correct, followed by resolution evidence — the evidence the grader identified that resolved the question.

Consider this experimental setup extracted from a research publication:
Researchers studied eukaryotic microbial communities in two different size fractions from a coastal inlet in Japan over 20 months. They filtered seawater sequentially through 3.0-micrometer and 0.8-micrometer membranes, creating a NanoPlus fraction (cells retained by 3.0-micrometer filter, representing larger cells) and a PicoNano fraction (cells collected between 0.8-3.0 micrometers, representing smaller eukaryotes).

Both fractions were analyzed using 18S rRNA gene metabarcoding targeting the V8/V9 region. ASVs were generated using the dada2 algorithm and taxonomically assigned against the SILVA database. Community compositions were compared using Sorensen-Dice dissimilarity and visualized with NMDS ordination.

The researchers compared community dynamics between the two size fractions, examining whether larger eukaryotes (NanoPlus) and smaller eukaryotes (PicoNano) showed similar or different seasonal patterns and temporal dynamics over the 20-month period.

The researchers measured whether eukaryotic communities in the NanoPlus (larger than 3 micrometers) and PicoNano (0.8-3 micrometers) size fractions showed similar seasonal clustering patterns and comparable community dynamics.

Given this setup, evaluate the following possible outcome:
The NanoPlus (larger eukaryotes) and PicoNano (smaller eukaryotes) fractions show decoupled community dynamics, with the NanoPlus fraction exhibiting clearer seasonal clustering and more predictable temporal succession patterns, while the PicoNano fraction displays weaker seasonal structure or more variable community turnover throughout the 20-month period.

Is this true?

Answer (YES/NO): NO